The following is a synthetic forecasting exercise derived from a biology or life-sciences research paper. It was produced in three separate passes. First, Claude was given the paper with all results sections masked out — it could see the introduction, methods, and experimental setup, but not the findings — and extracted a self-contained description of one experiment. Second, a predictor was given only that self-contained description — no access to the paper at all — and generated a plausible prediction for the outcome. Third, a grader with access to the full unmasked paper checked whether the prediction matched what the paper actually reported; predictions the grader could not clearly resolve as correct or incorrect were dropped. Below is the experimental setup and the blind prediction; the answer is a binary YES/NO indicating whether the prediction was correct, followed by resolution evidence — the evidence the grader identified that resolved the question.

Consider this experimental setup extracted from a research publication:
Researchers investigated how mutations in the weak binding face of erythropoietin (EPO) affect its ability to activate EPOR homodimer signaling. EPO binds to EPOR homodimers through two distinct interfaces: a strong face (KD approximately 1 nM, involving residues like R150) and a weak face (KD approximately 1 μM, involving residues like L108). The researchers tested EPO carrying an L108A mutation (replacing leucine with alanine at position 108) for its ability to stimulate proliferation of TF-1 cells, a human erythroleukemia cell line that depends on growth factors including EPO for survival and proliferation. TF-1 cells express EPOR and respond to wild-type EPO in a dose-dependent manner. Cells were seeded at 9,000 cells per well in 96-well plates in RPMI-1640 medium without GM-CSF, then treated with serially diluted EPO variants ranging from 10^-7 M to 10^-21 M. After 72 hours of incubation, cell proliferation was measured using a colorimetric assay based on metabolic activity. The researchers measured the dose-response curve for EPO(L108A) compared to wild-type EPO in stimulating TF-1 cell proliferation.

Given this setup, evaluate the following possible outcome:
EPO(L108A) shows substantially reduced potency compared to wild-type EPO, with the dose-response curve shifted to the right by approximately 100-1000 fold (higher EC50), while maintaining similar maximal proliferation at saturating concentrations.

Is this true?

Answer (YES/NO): NO